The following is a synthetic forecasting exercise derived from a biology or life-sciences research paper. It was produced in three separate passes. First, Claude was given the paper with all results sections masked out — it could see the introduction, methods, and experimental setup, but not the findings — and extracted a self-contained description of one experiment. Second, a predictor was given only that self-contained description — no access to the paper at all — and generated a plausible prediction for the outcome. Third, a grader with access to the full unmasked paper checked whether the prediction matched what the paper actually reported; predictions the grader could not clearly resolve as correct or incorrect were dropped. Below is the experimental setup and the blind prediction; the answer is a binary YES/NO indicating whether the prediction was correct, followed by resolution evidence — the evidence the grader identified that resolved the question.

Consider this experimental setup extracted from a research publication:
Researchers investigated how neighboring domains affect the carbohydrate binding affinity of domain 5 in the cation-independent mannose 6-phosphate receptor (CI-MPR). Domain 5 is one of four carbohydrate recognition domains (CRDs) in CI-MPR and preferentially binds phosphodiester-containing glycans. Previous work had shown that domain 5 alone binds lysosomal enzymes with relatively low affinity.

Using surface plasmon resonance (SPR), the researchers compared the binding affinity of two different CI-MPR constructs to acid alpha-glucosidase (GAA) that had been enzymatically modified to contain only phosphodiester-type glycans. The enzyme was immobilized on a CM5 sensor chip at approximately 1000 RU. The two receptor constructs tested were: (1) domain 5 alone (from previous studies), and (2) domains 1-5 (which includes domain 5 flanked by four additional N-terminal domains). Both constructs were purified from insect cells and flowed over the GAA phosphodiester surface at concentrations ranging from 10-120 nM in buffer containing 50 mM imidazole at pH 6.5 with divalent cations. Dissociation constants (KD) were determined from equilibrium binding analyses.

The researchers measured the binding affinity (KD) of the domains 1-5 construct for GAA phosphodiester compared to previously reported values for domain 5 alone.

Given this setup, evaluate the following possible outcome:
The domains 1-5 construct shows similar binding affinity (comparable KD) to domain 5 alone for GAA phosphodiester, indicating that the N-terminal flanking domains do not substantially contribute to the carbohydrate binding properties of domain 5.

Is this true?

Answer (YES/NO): NO